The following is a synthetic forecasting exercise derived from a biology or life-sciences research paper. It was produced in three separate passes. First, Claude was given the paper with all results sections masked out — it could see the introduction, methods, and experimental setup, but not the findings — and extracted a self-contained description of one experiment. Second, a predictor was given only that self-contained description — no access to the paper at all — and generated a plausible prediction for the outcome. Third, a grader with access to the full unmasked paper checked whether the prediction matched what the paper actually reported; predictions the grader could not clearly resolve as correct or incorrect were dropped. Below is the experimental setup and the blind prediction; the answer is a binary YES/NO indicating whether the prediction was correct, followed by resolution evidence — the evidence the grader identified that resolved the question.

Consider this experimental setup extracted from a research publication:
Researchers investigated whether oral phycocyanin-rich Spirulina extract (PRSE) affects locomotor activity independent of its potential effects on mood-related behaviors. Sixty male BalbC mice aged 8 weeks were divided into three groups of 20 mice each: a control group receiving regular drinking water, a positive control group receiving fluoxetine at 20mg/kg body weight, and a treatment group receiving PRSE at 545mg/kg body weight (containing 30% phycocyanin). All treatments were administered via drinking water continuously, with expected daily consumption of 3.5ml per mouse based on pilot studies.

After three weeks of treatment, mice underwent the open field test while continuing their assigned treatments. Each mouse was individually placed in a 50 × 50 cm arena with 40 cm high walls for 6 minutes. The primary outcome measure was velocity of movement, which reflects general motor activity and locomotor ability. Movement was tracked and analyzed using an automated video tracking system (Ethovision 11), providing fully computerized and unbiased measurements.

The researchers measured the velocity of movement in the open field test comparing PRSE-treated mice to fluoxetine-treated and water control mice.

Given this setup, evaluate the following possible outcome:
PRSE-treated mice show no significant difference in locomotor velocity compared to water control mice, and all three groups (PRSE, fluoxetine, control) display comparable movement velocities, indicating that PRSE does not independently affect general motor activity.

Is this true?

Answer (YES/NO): NO